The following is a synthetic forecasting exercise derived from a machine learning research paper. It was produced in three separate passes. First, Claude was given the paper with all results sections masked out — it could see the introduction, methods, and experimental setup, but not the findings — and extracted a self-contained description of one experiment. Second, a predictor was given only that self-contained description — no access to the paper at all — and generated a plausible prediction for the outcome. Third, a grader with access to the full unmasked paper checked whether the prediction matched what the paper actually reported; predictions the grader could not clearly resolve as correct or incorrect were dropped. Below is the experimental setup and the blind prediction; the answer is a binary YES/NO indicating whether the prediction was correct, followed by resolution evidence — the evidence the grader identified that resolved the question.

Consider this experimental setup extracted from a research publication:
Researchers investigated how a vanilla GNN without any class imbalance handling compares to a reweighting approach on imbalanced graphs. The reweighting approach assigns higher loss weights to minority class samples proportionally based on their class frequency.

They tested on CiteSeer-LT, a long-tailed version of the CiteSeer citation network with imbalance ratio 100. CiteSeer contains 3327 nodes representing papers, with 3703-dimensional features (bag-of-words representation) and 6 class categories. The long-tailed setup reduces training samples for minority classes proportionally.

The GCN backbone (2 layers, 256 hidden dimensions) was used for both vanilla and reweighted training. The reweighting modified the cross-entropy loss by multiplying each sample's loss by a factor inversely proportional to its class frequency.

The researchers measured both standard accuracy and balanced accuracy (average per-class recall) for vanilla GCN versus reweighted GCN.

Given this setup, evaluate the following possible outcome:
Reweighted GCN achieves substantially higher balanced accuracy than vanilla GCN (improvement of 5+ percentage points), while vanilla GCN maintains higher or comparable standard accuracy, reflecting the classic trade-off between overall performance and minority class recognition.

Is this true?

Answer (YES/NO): NO